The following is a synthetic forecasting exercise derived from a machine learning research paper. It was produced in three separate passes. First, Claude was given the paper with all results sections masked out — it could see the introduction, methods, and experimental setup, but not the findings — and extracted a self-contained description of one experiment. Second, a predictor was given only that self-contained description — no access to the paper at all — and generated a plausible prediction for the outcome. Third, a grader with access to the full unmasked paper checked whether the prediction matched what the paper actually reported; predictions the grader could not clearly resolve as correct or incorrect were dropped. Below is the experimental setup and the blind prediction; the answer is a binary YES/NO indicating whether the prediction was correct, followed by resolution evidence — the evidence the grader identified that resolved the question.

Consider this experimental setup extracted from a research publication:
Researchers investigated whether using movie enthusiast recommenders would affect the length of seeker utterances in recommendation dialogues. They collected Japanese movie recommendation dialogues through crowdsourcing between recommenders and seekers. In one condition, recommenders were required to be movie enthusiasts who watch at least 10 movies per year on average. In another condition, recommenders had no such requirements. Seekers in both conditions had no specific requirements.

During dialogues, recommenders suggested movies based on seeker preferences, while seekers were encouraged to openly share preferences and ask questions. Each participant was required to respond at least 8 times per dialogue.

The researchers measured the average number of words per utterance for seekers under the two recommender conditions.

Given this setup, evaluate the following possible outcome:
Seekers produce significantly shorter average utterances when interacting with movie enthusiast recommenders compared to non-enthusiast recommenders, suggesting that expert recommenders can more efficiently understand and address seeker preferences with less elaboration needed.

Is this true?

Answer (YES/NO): NO